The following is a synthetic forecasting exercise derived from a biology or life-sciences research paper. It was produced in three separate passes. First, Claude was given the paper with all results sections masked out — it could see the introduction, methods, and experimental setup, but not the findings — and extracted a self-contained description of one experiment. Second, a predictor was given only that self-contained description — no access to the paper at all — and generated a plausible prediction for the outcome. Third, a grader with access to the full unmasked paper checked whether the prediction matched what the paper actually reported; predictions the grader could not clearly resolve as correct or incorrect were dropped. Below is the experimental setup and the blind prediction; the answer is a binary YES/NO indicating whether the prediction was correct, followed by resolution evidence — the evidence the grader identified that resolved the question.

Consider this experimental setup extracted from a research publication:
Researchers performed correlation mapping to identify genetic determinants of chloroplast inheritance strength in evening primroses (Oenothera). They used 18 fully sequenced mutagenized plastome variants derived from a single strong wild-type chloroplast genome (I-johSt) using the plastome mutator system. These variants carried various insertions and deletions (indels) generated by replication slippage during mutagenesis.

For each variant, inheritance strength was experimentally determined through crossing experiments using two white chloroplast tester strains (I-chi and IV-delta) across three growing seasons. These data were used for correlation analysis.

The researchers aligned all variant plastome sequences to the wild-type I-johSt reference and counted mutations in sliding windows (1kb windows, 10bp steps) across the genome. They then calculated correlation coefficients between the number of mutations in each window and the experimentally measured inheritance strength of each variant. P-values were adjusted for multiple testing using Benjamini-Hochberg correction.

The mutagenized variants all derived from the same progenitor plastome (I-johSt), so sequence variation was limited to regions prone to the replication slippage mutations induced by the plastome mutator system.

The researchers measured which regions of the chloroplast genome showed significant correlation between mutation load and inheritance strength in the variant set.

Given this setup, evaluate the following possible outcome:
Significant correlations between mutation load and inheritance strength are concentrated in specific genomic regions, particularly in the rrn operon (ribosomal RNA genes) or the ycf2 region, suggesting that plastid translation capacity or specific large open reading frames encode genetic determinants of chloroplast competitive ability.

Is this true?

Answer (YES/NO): NO